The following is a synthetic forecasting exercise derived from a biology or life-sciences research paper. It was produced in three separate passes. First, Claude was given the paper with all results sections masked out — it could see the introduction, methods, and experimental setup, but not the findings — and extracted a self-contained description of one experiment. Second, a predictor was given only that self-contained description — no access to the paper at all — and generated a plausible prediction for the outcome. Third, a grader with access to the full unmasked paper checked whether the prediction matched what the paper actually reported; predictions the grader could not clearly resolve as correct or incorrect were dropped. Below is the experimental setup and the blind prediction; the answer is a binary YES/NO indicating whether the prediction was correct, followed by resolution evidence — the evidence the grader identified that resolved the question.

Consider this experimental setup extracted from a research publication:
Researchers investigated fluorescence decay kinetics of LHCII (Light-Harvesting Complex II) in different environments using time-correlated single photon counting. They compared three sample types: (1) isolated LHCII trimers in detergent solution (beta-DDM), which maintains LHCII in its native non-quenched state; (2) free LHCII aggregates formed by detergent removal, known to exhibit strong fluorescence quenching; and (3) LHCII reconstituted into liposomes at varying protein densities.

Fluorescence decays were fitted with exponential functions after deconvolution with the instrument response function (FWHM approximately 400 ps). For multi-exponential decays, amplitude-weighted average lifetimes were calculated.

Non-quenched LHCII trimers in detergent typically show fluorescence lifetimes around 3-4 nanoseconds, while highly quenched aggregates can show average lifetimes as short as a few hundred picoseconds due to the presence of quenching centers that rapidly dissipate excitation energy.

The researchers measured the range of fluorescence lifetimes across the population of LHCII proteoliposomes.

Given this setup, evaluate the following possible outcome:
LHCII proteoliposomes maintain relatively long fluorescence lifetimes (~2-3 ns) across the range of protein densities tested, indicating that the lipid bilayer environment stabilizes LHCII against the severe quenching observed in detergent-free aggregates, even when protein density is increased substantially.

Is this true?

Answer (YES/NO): NO